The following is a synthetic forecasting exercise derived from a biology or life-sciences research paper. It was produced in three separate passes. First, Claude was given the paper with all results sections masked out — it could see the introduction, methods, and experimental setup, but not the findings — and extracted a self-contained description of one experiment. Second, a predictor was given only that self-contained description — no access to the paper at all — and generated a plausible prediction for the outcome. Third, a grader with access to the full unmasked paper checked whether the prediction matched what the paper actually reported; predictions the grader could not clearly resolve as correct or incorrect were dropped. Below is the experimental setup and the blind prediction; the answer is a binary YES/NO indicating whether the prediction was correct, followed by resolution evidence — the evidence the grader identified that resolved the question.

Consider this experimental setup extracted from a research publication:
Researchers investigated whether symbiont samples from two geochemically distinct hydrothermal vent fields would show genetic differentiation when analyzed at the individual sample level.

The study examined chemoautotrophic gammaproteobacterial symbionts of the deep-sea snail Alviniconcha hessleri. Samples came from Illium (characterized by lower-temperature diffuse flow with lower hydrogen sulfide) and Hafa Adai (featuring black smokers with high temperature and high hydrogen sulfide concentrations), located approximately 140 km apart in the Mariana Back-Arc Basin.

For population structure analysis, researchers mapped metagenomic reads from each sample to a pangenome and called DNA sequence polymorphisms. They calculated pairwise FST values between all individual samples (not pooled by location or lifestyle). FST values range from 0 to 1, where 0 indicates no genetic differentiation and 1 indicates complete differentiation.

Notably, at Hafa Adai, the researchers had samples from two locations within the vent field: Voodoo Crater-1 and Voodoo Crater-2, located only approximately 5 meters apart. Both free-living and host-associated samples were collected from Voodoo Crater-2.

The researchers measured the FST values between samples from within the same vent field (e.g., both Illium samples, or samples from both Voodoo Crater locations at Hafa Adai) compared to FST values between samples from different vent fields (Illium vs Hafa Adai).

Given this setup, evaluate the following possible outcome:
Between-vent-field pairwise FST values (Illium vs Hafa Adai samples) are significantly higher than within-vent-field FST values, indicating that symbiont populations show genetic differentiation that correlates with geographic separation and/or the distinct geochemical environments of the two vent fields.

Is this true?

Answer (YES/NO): YES